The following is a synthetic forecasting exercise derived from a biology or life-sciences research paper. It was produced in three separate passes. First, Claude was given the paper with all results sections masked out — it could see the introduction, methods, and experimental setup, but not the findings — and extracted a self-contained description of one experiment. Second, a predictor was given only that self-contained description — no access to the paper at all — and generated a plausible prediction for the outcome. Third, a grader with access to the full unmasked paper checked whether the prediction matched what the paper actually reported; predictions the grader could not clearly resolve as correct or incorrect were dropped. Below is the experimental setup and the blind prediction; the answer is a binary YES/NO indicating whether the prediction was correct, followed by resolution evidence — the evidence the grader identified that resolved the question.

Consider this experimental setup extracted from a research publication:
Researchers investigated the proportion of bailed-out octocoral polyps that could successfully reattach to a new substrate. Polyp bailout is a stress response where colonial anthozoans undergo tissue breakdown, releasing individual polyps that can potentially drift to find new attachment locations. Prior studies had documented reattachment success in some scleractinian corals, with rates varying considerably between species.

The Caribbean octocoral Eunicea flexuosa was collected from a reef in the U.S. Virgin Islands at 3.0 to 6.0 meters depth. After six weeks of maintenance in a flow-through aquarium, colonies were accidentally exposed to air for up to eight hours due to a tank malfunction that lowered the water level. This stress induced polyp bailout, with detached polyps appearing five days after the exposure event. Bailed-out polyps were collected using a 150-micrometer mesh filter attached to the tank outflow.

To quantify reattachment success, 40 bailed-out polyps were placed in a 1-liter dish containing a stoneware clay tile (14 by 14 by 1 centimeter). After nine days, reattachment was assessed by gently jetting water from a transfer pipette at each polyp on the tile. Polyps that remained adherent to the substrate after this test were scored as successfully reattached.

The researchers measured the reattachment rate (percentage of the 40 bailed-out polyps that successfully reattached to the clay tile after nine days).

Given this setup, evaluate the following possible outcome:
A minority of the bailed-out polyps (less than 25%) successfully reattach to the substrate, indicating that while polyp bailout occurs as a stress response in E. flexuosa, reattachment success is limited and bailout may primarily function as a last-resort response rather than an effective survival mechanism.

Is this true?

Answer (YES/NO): NO